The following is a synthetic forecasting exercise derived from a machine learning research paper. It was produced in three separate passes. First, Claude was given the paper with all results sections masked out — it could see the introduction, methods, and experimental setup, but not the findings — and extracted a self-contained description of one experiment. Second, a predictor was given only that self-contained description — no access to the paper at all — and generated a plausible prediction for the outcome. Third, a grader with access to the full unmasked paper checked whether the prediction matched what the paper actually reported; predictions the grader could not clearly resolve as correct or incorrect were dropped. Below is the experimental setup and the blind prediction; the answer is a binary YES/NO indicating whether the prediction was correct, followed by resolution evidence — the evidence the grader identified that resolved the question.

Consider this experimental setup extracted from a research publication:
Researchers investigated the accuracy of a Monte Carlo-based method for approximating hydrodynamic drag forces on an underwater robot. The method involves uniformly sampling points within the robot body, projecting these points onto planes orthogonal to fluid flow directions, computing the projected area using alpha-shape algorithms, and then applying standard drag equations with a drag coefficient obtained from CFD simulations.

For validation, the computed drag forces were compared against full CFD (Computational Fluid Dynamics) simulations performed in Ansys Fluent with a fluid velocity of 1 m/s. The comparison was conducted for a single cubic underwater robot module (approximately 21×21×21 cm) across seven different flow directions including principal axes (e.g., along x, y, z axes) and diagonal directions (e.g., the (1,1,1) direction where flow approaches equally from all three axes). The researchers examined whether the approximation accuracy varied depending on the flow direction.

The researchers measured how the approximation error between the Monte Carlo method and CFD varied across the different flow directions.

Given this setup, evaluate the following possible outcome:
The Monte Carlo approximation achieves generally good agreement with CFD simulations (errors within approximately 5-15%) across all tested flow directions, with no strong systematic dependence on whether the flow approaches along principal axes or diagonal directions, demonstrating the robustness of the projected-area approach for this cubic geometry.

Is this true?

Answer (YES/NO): NO